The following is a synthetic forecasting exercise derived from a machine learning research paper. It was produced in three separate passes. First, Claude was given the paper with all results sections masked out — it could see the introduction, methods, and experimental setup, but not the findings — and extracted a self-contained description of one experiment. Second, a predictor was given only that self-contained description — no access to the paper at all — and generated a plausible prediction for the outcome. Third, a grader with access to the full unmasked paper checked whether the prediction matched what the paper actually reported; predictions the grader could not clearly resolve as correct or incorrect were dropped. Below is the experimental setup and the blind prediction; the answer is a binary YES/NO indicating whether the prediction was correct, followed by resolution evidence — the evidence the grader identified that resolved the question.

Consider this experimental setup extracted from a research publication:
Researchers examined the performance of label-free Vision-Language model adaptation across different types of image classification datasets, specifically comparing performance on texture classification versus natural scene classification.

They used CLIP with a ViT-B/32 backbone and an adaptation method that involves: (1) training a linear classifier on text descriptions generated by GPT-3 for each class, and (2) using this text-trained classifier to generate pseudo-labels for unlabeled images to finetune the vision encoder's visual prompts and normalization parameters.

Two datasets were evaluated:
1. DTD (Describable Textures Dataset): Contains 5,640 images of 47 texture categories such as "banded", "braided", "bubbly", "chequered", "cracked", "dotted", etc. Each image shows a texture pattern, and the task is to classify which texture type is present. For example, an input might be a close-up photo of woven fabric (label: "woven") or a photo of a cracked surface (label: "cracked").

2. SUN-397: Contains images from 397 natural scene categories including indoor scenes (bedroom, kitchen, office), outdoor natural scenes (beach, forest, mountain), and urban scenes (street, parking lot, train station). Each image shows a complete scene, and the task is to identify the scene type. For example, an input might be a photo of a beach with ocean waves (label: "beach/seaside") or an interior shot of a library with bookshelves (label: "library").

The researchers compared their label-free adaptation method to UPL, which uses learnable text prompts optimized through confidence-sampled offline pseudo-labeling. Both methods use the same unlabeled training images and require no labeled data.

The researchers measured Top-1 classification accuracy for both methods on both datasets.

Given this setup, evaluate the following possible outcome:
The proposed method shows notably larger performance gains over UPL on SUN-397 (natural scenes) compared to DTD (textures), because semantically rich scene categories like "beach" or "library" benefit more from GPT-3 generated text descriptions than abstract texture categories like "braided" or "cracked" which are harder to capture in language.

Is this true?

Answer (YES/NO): NO